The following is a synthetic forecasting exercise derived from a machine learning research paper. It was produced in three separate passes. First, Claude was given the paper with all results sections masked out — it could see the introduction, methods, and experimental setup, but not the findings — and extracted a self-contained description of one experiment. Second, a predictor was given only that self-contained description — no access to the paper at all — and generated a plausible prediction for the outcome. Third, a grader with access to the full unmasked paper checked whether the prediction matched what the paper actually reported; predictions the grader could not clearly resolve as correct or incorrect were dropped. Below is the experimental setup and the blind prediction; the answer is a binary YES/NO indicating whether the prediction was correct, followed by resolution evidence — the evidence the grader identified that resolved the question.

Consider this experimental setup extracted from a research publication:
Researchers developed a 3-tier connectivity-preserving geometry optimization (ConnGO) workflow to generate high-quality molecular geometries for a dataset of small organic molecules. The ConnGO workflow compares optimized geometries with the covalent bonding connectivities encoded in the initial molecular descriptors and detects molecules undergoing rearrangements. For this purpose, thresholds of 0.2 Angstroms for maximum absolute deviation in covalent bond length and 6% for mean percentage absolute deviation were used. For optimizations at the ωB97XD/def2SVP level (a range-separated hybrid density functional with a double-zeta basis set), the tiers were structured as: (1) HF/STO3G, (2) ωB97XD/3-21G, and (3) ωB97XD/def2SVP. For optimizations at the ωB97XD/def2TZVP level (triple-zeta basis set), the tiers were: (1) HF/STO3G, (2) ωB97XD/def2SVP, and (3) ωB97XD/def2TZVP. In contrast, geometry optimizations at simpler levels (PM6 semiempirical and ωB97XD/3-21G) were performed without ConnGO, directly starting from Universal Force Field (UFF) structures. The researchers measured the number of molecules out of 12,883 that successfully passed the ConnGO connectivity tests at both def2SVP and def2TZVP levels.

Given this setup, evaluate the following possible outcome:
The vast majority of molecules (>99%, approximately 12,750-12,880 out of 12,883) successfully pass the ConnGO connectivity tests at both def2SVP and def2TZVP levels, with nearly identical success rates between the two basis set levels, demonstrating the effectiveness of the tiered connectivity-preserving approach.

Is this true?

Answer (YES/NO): YES